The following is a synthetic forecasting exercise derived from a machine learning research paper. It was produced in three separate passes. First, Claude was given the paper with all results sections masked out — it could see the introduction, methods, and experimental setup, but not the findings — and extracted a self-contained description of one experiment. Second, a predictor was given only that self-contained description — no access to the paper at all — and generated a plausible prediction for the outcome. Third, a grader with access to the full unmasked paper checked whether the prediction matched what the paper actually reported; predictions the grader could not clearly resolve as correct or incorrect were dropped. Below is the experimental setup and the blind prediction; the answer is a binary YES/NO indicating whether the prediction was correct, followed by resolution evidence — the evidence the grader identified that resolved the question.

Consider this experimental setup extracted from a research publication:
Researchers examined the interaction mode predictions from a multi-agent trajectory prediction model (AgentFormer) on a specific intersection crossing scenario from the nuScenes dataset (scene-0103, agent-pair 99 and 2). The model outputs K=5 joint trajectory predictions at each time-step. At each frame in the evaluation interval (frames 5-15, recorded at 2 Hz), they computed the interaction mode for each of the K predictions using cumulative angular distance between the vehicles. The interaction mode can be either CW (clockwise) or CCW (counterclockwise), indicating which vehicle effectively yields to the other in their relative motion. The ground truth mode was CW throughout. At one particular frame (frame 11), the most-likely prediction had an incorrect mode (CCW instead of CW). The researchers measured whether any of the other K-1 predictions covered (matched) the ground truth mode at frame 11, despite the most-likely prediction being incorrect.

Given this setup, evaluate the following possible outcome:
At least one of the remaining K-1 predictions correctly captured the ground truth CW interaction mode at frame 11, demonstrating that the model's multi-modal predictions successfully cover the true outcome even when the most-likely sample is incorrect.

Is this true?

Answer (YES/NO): YES